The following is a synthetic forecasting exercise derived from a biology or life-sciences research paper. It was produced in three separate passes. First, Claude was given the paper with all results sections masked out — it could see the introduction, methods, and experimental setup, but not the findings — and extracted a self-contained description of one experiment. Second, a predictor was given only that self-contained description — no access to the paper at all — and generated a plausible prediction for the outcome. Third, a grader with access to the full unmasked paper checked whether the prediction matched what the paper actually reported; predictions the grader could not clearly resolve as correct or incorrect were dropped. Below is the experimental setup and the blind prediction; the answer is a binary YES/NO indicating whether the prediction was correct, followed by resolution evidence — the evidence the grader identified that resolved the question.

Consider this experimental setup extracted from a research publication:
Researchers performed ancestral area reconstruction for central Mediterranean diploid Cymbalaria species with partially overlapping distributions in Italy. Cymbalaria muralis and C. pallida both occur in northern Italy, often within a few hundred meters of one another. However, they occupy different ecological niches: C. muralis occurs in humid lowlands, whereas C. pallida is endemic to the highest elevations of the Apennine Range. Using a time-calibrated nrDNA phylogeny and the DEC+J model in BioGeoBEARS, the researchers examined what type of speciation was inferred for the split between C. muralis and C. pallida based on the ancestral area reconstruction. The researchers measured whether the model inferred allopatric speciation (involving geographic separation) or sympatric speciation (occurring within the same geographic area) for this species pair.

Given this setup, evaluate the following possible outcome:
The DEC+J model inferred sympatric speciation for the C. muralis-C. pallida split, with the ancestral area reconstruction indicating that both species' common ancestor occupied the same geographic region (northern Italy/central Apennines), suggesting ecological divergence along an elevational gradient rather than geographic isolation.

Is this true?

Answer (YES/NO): YES